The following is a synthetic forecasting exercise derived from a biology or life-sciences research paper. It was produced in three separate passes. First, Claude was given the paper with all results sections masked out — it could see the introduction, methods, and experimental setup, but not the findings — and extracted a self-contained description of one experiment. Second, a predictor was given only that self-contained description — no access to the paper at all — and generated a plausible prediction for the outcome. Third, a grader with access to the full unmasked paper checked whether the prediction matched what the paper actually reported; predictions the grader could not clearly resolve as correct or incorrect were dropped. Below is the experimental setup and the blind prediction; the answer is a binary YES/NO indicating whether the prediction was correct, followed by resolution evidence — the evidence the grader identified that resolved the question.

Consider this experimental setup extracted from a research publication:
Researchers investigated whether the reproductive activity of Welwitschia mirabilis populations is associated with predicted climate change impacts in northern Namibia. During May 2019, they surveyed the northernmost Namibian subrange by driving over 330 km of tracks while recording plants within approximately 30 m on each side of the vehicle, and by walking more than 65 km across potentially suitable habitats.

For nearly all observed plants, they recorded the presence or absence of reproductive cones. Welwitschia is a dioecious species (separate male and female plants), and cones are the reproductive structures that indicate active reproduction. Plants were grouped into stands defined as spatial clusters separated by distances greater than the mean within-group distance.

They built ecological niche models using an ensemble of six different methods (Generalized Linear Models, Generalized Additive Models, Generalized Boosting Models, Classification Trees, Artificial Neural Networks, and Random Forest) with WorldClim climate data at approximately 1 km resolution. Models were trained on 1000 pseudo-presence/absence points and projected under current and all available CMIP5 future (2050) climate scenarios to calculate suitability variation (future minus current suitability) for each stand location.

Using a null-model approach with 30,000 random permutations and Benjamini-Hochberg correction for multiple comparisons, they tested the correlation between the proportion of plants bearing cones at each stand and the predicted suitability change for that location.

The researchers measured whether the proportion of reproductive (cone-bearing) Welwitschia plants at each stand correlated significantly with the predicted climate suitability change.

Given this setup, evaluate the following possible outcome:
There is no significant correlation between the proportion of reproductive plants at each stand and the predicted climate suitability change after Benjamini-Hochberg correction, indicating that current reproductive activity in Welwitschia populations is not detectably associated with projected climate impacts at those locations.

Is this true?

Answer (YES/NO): NO